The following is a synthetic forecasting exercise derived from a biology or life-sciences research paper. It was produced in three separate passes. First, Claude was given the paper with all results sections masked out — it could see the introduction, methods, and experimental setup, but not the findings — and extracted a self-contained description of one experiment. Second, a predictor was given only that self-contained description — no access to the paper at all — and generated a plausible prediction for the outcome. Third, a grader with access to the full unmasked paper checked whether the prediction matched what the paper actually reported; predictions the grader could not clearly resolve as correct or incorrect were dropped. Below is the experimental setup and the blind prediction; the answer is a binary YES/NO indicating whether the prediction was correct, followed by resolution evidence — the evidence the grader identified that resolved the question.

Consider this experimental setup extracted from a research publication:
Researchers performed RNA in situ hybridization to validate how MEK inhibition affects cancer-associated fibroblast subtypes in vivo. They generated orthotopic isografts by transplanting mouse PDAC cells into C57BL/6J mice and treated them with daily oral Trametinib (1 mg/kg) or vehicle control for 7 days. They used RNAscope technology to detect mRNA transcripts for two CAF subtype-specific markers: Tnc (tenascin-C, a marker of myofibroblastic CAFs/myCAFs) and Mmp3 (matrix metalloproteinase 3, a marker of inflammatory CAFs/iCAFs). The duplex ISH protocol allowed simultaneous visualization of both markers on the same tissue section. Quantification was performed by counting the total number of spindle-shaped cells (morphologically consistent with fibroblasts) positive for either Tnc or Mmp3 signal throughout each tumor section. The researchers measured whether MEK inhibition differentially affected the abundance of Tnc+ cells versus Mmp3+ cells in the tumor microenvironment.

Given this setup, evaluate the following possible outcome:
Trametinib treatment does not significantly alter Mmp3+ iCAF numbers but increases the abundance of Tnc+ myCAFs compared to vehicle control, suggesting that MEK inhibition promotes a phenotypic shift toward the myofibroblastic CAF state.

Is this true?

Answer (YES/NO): NO